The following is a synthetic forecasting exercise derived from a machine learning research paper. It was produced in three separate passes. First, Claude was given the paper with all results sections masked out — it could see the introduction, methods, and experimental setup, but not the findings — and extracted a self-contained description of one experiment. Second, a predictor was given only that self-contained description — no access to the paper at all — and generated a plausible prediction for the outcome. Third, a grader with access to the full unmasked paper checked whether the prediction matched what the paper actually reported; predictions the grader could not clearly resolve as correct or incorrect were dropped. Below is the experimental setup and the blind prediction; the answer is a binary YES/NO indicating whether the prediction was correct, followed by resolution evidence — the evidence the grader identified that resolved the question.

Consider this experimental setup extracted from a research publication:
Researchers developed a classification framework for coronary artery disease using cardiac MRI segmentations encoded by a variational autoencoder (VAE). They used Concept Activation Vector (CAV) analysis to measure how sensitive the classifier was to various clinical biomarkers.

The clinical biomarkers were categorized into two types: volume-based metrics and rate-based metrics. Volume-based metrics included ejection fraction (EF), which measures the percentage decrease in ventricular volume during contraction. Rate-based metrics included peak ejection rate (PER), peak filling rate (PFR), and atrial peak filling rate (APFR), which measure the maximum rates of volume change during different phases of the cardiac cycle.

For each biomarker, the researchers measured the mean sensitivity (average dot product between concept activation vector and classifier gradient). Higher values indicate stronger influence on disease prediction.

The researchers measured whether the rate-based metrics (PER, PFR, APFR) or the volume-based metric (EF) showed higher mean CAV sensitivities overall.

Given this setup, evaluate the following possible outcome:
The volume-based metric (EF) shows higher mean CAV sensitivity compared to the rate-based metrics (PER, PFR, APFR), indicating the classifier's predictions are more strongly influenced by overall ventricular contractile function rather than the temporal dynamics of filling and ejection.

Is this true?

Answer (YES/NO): NO